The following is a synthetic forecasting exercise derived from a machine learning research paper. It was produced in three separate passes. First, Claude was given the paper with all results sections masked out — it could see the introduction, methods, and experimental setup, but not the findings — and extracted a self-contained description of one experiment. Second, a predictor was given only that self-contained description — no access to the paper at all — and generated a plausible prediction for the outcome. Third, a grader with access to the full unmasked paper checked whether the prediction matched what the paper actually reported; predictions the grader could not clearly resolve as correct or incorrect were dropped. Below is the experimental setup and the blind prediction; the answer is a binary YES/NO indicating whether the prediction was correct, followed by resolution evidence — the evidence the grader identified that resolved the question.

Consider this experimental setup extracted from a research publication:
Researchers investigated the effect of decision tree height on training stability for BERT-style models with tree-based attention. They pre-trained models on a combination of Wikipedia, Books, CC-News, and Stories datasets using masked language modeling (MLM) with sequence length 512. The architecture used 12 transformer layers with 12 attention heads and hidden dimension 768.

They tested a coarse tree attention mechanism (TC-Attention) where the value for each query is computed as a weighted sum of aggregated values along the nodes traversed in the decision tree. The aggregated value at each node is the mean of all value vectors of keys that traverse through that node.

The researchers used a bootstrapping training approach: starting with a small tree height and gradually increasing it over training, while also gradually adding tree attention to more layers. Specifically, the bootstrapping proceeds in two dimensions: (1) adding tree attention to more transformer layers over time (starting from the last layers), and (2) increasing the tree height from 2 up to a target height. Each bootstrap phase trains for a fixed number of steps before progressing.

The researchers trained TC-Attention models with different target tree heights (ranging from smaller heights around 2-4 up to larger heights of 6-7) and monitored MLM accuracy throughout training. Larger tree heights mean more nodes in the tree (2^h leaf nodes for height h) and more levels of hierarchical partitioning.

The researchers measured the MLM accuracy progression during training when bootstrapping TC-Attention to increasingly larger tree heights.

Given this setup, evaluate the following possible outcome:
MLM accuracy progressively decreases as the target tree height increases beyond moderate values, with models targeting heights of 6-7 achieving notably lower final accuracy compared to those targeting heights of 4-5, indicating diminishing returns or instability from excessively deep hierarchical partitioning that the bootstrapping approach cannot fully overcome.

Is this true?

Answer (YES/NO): NO